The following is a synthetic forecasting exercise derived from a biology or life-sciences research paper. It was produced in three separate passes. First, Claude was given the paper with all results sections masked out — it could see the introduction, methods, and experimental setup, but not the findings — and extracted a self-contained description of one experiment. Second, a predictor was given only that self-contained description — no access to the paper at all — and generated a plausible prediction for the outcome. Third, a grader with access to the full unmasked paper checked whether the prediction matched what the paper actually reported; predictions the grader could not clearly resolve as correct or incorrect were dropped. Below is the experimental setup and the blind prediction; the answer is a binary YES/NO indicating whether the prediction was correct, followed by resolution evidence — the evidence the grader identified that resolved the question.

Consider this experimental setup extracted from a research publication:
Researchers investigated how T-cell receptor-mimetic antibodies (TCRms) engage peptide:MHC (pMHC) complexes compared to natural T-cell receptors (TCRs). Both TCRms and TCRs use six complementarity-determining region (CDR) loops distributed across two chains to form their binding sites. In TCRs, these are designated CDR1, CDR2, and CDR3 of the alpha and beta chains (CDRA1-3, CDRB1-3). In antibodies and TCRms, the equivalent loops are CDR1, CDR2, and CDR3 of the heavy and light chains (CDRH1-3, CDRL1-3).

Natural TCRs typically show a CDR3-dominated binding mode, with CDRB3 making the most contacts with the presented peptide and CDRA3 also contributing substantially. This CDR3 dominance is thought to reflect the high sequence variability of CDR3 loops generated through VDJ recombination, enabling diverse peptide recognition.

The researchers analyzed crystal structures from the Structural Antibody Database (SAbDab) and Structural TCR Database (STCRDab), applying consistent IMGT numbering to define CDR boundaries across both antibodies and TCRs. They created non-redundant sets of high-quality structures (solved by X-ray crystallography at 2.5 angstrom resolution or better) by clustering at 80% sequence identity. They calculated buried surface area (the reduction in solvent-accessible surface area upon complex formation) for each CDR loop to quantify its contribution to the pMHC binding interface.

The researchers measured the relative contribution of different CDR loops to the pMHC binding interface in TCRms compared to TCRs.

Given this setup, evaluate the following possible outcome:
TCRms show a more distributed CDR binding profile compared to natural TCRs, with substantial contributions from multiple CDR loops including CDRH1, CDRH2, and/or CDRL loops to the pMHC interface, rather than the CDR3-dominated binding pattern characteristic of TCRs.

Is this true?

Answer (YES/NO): NO